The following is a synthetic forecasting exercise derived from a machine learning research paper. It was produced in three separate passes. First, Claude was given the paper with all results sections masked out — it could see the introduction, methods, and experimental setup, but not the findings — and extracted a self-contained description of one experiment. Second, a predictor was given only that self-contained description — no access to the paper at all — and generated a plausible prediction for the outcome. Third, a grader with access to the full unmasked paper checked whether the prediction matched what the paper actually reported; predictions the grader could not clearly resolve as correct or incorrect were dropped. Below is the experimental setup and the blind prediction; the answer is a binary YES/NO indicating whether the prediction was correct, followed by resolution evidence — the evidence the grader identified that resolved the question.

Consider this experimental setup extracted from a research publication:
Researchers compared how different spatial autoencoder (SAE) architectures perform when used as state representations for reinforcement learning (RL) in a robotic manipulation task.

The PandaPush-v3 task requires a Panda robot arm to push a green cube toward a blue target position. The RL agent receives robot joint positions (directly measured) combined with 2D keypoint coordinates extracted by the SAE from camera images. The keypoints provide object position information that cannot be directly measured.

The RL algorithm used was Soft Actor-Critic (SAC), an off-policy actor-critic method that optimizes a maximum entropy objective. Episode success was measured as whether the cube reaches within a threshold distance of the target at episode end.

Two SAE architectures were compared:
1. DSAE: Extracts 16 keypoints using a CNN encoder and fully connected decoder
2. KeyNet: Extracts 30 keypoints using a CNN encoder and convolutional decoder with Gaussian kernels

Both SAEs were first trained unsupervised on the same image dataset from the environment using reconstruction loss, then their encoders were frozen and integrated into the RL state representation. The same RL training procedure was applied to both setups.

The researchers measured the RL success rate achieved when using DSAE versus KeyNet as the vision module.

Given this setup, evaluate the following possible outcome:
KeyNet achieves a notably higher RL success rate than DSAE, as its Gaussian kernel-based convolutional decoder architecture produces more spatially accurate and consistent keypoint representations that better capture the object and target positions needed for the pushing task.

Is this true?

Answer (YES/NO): YES